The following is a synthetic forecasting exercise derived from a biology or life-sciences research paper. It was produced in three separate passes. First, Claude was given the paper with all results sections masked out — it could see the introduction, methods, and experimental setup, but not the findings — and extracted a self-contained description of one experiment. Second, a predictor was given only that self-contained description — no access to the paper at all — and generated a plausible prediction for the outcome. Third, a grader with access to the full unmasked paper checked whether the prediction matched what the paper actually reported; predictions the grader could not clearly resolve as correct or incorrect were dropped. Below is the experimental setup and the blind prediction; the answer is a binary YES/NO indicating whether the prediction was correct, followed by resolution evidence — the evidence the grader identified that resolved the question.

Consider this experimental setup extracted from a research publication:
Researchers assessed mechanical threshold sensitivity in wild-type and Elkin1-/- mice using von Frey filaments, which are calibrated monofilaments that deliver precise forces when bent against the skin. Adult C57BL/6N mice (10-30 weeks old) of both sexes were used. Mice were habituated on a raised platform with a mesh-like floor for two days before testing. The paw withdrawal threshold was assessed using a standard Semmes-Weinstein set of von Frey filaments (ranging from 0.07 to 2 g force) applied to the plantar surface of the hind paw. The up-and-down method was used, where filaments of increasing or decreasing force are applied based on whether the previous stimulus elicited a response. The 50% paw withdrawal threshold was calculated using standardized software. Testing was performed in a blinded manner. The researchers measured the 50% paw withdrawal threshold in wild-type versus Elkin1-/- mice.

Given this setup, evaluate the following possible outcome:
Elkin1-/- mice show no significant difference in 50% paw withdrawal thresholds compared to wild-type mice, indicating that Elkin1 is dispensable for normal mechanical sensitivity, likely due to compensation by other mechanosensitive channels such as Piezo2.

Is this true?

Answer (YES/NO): NO